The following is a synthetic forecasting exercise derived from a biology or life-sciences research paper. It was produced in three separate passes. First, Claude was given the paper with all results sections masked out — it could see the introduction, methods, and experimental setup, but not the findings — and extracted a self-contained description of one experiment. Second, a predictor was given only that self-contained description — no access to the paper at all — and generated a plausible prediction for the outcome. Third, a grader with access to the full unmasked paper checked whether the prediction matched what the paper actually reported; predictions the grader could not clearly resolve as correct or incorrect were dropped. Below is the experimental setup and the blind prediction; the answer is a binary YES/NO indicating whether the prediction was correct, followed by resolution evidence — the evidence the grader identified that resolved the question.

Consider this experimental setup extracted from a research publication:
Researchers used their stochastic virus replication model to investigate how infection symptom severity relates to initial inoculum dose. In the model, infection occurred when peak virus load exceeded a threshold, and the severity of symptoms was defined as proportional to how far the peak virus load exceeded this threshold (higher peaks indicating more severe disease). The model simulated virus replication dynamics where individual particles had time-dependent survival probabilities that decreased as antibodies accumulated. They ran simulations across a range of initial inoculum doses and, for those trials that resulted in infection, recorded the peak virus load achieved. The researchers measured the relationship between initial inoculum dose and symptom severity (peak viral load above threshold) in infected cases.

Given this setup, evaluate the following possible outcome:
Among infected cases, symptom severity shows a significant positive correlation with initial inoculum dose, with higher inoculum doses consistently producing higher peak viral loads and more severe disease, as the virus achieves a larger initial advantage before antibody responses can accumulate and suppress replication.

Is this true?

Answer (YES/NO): YES